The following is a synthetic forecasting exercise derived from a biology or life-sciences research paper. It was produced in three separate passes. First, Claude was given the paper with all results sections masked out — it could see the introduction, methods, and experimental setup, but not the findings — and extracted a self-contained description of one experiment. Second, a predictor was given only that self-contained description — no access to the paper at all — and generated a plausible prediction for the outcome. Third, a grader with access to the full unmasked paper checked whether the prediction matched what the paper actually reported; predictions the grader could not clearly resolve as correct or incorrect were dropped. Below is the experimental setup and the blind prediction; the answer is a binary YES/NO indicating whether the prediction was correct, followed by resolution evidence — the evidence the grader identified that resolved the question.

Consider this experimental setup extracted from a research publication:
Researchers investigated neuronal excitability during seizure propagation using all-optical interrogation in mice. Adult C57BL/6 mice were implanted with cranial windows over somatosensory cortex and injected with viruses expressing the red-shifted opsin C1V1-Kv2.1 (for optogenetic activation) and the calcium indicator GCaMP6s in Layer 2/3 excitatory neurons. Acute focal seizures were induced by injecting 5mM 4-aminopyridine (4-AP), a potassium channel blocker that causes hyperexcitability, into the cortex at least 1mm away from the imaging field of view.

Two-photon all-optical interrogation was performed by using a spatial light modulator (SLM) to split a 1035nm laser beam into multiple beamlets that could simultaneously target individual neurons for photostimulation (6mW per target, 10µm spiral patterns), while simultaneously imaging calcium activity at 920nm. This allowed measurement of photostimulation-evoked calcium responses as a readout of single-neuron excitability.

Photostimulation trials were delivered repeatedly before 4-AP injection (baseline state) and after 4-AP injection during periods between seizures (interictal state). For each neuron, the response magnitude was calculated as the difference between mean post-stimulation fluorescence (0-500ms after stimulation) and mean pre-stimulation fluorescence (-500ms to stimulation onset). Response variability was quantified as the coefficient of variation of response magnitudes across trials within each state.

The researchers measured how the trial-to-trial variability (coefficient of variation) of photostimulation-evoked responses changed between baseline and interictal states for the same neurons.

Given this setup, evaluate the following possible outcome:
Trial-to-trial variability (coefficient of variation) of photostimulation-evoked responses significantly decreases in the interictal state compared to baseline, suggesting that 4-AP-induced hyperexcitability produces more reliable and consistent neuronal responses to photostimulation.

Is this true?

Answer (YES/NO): NO